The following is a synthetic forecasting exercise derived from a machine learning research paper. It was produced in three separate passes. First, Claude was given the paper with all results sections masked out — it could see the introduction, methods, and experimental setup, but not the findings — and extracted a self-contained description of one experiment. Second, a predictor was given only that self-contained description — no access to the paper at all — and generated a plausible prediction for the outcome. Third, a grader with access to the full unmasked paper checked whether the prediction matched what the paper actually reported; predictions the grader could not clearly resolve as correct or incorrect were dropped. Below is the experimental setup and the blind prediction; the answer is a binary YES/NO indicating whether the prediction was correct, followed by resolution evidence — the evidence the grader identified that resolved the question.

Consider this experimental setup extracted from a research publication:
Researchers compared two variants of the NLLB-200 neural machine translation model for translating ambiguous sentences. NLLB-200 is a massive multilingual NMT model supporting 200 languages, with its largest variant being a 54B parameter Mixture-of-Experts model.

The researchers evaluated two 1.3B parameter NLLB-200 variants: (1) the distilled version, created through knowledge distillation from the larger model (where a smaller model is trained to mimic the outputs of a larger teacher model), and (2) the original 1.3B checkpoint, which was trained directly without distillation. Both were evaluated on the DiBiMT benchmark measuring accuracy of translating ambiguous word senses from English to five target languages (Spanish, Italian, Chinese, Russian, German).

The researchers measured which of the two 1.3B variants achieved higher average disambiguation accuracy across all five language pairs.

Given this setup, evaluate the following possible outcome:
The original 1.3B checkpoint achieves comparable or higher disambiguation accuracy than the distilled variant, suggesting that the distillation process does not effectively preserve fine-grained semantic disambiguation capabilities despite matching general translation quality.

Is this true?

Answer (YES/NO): NO